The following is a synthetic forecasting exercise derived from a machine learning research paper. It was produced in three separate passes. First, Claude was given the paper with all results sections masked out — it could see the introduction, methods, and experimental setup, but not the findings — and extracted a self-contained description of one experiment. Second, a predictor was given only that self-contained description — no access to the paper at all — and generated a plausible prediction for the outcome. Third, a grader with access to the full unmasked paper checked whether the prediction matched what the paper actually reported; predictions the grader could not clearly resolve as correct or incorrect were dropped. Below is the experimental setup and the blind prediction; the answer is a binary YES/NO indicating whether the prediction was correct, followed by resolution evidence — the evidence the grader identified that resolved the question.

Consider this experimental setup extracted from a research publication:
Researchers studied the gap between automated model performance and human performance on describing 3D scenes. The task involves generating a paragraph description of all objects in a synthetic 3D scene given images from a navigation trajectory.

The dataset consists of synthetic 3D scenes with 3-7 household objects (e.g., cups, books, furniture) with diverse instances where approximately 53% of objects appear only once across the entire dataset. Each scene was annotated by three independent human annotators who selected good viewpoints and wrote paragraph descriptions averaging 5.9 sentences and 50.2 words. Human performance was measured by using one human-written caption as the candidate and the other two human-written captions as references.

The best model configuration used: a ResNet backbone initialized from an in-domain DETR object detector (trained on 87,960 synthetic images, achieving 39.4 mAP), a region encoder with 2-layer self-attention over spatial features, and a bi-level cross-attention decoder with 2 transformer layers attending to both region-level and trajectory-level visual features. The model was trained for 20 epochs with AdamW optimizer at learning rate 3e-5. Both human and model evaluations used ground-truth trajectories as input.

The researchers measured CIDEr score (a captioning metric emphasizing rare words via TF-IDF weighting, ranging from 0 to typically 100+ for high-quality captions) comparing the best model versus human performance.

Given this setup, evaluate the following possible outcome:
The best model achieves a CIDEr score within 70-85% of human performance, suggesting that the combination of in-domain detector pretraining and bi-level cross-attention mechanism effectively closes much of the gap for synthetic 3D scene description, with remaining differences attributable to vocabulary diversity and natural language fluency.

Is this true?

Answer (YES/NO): NO